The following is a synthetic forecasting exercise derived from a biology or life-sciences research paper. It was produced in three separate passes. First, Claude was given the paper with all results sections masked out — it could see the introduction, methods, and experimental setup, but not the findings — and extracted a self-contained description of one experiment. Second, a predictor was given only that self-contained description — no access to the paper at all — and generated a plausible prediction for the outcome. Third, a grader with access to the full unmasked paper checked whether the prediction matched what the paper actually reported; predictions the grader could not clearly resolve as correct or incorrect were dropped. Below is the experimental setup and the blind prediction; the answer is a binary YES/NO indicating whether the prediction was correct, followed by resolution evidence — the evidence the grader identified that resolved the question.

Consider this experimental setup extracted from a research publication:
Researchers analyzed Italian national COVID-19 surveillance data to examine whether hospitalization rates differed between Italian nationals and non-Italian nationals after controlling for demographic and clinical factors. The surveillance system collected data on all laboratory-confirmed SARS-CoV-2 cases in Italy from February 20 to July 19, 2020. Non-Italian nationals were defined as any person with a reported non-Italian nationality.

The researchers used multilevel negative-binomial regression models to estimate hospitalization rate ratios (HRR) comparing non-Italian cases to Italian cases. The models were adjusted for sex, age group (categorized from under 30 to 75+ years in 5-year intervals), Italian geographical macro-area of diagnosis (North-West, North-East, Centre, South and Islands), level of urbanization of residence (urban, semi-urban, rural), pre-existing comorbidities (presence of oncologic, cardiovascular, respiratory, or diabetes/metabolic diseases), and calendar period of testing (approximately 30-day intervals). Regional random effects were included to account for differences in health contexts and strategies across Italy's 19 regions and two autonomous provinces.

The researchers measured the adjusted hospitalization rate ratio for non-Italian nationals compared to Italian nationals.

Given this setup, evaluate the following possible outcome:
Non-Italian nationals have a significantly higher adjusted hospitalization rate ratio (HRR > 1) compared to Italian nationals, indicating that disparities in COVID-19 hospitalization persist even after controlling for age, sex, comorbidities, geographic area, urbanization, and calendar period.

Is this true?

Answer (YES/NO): YES